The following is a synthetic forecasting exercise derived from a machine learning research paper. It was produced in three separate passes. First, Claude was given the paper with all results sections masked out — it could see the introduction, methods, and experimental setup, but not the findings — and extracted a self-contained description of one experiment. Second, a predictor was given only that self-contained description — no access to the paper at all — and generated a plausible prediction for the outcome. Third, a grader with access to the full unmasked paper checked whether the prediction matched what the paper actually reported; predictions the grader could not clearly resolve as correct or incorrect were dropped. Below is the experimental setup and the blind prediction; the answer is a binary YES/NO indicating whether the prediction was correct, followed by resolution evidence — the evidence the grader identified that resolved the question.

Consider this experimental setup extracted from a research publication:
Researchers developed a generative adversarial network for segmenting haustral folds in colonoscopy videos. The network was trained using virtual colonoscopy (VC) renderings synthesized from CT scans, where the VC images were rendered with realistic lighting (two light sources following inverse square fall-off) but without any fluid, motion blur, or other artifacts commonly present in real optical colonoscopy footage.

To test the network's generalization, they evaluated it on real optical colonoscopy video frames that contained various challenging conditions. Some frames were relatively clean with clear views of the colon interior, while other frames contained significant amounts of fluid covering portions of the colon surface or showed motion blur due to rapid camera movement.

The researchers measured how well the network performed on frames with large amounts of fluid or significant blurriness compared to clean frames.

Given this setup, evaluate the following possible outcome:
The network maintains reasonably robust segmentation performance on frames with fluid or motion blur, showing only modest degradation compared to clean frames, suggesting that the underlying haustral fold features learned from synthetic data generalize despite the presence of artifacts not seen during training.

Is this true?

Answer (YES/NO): NO